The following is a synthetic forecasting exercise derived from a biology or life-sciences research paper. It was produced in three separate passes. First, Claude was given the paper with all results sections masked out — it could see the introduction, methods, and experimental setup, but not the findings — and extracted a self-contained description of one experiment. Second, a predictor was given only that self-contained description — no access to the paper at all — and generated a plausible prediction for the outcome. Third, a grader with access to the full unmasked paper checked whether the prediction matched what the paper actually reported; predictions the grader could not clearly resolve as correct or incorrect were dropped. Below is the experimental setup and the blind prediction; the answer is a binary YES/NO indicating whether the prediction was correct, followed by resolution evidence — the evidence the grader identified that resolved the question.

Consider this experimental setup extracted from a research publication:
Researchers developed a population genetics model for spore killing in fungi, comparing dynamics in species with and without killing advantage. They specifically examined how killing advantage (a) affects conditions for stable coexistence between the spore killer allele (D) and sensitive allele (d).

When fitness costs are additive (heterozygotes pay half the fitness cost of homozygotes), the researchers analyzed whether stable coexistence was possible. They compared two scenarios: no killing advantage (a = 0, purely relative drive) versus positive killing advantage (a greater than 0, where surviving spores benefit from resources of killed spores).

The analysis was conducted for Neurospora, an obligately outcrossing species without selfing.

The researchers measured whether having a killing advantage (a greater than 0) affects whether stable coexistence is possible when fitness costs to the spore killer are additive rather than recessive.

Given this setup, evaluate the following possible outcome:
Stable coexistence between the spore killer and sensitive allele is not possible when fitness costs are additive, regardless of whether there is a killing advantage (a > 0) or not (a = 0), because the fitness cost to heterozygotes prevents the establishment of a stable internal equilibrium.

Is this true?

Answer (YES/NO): NO